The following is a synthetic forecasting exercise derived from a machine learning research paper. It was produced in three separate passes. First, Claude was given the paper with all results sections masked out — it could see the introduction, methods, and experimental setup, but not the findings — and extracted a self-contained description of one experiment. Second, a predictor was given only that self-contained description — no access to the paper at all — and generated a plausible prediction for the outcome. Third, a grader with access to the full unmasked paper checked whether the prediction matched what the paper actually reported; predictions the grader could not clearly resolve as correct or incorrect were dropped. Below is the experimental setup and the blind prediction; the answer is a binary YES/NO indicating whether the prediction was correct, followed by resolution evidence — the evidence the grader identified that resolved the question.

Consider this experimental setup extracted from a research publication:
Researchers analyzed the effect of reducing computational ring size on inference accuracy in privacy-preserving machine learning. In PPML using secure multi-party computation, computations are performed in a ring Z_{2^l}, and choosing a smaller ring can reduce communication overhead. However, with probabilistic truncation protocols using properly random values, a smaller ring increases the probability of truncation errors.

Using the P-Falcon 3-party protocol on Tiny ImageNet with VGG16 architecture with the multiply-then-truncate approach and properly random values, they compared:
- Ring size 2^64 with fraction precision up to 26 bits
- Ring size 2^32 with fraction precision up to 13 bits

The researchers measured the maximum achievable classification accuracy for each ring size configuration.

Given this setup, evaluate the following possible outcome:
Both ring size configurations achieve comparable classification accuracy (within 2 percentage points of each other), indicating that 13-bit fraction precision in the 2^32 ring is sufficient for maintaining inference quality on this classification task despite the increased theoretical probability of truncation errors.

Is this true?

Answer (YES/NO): NO